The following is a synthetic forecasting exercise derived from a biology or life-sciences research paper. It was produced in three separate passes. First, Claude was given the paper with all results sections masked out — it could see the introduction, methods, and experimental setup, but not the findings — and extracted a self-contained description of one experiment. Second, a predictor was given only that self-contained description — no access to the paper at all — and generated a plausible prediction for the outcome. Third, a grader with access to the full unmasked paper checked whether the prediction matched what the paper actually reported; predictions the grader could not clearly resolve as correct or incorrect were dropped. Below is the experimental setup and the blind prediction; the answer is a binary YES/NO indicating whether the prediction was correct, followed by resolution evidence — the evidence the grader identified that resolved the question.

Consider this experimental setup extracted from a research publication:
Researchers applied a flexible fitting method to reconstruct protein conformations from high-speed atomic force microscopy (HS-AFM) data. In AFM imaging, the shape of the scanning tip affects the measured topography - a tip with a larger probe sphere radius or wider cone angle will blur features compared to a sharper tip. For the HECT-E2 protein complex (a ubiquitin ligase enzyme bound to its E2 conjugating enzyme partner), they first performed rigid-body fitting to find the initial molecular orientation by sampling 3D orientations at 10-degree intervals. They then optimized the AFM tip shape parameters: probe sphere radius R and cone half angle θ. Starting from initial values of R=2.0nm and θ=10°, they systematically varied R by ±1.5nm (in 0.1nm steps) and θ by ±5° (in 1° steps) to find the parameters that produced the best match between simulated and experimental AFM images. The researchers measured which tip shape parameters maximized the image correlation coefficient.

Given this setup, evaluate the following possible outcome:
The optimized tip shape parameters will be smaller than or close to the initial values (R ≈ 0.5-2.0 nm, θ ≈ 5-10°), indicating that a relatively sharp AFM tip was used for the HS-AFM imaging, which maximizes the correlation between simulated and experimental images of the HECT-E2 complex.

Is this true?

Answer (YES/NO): NO